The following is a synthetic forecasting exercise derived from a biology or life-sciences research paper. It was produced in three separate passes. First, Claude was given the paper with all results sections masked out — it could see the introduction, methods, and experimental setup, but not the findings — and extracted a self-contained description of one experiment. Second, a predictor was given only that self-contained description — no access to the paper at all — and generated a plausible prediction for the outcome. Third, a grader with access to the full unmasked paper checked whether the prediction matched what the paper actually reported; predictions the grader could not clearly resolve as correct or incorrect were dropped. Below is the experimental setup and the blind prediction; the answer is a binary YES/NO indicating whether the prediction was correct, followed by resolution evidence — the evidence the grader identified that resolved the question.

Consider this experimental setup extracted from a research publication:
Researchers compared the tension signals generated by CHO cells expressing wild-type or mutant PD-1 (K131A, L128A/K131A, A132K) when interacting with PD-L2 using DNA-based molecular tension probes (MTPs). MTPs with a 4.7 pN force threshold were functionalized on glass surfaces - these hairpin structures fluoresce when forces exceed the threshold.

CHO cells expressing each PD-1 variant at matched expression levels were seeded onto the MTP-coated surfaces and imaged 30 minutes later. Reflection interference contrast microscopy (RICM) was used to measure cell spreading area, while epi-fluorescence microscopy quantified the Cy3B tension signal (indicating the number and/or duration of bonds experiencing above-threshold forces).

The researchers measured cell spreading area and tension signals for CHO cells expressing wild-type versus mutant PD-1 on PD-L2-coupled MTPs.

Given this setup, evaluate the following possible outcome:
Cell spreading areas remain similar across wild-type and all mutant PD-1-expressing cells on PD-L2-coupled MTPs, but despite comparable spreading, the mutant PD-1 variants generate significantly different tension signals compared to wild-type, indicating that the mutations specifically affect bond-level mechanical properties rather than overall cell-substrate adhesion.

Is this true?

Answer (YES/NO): NO